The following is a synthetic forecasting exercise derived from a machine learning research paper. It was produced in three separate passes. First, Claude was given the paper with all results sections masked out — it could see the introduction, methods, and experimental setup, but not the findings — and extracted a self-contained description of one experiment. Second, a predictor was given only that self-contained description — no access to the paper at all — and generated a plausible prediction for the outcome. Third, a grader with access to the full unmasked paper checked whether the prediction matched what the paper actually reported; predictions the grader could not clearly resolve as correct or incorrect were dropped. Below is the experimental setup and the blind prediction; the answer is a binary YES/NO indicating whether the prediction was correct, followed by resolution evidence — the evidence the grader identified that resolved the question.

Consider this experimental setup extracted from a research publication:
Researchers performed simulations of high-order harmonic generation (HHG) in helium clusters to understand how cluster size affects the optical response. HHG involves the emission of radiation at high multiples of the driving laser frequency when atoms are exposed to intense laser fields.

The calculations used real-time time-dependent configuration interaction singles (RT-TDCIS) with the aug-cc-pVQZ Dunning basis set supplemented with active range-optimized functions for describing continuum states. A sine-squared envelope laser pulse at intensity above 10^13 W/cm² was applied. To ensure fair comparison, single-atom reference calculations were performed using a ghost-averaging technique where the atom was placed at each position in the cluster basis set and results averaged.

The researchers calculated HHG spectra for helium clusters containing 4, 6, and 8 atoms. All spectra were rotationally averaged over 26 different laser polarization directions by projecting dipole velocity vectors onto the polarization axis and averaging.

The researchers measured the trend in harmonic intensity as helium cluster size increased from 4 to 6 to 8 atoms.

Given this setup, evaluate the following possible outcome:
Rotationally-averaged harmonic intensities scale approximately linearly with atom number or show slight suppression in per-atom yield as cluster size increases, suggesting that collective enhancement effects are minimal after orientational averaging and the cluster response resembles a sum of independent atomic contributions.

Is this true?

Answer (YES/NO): NO